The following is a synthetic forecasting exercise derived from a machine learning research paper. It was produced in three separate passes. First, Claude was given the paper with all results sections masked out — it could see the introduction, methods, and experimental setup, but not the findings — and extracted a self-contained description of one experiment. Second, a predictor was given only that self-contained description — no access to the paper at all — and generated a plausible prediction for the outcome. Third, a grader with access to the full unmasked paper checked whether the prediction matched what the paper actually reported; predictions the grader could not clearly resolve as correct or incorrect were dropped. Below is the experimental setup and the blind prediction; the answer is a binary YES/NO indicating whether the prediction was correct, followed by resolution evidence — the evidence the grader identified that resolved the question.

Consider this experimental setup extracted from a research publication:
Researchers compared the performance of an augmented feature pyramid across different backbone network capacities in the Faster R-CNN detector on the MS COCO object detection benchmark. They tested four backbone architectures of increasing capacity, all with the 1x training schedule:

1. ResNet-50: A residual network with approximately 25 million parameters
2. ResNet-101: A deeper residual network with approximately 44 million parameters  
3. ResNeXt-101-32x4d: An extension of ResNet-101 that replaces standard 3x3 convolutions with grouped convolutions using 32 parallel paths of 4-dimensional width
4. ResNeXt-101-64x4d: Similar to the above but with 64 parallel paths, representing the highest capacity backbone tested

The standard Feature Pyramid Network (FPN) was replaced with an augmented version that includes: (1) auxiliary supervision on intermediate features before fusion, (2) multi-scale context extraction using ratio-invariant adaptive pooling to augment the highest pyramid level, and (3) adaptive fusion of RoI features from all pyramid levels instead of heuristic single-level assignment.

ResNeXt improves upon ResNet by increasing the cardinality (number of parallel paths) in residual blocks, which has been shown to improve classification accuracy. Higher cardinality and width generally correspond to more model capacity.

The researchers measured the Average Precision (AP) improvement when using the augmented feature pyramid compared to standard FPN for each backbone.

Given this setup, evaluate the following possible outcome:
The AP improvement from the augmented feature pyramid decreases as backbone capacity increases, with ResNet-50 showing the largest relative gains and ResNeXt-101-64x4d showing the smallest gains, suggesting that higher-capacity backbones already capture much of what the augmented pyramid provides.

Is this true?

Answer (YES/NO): YES